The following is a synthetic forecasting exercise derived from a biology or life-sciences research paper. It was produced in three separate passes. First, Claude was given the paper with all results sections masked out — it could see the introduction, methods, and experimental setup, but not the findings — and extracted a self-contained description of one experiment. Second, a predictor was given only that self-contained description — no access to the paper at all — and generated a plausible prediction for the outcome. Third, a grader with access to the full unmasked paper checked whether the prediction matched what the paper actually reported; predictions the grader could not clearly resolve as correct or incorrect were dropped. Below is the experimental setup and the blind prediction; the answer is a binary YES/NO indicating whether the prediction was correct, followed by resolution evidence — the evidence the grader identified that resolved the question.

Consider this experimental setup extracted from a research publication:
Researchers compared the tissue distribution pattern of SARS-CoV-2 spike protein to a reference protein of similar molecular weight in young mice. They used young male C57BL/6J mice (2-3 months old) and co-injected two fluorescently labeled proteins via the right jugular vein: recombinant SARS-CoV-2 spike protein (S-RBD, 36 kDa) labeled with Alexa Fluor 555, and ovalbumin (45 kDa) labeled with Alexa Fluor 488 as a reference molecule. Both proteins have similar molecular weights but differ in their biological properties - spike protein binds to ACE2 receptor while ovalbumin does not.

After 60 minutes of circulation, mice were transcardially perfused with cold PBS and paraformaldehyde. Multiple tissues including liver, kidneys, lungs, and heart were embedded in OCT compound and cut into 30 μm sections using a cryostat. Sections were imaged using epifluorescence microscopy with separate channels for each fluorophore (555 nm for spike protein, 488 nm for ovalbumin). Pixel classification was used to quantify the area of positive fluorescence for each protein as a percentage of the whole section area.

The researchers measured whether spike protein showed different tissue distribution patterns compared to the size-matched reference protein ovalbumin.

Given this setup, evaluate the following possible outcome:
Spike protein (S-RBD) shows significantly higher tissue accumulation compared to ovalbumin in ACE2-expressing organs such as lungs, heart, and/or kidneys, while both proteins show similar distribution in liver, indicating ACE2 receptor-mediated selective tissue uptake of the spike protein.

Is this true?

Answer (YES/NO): NO